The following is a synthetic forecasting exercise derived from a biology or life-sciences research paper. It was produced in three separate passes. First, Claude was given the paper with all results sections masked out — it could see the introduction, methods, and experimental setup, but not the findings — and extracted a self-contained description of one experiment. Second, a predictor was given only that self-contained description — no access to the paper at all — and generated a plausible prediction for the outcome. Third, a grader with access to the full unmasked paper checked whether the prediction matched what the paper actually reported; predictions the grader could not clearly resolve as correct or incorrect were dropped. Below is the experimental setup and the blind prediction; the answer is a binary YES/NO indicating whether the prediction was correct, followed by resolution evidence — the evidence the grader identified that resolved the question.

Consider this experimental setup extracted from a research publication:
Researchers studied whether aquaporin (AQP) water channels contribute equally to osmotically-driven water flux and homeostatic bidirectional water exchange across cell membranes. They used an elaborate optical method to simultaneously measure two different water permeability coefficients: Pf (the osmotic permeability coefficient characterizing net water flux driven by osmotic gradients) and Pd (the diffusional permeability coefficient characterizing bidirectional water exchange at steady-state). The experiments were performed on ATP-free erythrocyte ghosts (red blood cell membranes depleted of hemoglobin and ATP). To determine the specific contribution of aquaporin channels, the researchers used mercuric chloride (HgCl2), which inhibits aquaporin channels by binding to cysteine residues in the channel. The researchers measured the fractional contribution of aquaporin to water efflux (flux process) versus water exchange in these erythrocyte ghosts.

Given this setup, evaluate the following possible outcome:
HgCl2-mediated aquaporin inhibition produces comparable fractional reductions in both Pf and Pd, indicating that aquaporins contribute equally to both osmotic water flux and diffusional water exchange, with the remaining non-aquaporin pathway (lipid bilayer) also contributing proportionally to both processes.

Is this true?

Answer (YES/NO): NO